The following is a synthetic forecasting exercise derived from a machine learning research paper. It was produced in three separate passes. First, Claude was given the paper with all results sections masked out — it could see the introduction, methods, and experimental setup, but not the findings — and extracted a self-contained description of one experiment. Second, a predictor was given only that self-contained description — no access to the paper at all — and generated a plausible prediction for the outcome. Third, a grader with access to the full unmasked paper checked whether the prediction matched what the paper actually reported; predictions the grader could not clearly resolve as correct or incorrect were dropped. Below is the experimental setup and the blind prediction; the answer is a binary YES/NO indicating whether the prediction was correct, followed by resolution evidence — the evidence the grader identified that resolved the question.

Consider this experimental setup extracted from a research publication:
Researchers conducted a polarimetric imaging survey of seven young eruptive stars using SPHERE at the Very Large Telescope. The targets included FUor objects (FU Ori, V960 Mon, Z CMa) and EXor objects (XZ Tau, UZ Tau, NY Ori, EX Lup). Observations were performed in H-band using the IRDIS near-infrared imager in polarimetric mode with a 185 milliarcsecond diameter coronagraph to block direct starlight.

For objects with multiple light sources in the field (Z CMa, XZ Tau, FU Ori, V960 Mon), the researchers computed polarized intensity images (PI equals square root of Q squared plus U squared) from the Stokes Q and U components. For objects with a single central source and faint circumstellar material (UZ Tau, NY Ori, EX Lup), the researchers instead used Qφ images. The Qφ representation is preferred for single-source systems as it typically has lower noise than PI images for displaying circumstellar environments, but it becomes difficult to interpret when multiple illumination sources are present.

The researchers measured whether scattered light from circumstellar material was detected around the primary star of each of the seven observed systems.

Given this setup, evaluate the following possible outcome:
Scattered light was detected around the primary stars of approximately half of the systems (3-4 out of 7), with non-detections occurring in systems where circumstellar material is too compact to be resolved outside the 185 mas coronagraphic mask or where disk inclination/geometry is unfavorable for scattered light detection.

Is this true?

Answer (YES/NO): NO